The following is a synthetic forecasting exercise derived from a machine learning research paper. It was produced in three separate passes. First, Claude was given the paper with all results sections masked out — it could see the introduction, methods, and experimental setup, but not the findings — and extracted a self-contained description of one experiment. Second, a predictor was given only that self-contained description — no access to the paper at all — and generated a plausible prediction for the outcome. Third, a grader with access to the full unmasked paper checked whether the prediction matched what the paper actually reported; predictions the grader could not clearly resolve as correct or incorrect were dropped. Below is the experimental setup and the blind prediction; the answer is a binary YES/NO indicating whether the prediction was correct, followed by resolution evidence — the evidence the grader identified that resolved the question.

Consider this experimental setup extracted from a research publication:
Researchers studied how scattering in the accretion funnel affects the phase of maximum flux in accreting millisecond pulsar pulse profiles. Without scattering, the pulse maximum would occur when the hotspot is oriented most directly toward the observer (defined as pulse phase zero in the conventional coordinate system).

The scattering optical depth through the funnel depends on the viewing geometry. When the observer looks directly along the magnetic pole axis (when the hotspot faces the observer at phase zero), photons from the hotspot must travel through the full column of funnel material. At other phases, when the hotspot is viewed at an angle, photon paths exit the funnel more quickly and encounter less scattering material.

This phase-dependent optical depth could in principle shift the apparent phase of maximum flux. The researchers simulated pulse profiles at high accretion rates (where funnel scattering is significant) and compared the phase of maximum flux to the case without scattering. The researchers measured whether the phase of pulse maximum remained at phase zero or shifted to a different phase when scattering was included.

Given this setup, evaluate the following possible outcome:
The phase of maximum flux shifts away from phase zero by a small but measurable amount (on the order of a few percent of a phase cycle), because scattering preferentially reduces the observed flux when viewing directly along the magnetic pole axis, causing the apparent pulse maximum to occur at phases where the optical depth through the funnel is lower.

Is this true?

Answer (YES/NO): NO